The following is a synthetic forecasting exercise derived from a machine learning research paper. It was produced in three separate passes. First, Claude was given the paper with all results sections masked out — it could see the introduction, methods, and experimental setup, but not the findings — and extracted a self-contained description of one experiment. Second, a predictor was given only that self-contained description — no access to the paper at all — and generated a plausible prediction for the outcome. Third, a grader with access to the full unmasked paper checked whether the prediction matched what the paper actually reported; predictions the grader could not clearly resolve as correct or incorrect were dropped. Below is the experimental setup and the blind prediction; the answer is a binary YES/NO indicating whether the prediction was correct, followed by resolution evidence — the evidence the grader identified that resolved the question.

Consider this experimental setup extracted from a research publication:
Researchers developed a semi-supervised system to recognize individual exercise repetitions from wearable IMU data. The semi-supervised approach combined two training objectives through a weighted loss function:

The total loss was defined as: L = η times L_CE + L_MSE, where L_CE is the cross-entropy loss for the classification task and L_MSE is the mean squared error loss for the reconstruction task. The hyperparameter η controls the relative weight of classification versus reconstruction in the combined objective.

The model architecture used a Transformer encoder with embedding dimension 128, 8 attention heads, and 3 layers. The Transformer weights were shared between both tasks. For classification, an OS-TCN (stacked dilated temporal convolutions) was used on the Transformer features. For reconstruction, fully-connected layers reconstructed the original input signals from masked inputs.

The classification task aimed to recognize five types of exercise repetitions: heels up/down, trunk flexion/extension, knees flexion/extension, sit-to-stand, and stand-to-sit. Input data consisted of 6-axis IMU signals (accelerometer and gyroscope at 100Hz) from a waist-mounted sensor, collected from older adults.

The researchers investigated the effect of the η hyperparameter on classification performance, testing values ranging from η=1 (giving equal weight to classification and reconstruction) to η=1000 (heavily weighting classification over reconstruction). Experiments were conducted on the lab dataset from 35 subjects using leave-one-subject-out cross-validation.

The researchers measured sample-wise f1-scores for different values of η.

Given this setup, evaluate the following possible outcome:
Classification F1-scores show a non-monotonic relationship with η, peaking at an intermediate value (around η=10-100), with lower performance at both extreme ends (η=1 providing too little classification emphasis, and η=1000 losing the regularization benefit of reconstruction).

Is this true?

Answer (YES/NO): NO